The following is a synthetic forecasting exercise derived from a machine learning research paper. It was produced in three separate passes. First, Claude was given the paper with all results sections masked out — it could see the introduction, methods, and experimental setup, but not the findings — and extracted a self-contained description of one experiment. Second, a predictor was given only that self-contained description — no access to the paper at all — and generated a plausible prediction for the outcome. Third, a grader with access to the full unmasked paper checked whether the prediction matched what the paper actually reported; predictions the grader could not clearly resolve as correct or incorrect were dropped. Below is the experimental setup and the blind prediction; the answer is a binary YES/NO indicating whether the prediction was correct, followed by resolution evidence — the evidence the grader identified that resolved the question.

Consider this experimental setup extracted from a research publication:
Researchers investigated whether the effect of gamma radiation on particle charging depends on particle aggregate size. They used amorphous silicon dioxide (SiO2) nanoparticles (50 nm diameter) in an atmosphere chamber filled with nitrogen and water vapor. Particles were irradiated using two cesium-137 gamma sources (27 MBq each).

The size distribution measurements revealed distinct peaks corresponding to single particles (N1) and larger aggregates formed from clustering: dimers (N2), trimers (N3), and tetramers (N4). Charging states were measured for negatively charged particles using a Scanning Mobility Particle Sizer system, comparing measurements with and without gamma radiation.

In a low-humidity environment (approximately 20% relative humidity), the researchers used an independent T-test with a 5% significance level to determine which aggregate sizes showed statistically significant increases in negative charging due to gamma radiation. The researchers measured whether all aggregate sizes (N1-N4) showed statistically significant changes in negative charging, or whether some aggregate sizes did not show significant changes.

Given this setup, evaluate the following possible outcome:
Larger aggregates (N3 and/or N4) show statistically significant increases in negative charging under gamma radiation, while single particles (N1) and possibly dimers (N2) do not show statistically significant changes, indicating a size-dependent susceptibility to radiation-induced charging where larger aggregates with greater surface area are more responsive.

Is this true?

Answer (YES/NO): NO